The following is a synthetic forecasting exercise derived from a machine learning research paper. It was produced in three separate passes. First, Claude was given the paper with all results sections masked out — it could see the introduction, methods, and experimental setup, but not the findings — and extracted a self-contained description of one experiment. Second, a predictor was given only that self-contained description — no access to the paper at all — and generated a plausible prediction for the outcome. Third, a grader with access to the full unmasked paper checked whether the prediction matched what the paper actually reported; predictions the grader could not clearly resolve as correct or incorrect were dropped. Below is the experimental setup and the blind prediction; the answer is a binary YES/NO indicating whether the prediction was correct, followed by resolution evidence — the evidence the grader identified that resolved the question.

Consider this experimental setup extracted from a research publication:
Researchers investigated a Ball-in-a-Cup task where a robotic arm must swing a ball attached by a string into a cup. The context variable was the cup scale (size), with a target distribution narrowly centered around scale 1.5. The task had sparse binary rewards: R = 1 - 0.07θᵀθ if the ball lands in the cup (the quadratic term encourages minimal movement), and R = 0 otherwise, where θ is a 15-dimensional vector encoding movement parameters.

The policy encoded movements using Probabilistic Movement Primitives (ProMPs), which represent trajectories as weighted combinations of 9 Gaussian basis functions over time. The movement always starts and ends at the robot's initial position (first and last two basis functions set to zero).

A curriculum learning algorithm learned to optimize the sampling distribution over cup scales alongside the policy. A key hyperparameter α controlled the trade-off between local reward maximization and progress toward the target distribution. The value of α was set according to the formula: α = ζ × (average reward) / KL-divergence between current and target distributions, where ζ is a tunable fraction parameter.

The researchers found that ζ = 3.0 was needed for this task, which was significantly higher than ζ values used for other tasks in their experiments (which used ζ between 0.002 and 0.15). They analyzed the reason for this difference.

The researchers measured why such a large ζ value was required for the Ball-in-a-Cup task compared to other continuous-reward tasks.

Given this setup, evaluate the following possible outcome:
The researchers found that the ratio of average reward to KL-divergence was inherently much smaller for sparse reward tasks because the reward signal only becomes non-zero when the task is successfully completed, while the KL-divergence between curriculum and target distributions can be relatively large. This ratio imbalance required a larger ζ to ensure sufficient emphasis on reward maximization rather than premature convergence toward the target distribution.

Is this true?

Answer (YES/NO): NO